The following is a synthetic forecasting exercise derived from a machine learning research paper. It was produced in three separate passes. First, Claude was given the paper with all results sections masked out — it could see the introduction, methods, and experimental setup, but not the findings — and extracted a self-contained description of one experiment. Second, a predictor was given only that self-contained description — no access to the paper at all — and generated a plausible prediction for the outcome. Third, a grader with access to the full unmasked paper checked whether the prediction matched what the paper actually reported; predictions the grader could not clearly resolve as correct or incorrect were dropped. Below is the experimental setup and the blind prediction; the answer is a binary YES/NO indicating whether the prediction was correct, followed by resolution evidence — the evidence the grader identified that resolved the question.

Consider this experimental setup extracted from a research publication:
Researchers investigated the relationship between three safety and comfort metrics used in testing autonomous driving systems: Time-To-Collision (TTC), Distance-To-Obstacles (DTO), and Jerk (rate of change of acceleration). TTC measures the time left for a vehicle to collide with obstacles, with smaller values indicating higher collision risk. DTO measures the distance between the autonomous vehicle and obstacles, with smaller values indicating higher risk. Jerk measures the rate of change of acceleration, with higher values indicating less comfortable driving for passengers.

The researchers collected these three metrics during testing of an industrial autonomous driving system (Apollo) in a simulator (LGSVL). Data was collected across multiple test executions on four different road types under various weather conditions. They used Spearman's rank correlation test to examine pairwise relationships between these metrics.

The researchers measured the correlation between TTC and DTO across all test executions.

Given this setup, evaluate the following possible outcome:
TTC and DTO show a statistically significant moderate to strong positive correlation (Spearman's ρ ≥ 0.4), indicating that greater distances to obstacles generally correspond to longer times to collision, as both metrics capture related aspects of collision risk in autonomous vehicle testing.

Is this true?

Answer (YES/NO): YES